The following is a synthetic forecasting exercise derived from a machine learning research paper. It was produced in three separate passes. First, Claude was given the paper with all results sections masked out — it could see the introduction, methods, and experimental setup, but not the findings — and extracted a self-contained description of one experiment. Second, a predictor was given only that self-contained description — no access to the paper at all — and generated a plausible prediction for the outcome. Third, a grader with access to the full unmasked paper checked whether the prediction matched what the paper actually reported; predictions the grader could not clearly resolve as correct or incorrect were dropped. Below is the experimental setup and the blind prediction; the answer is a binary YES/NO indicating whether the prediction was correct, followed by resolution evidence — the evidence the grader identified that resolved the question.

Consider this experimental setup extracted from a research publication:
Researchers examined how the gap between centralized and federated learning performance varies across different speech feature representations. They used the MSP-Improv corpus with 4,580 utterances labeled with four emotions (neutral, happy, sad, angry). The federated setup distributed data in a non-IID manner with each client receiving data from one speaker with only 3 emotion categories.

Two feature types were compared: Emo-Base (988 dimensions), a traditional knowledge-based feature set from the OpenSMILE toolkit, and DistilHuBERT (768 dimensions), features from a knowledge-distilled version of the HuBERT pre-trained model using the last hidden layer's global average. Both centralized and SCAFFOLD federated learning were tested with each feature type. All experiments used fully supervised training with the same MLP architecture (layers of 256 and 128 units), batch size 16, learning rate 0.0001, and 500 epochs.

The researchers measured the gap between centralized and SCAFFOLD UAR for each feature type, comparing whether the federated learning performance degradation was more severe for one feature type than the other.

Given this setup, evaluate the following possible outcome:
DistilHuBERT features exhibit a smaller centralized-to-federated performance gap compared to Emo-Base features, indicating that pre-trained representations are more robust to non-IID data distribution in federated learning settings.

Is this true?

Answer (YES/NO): YES